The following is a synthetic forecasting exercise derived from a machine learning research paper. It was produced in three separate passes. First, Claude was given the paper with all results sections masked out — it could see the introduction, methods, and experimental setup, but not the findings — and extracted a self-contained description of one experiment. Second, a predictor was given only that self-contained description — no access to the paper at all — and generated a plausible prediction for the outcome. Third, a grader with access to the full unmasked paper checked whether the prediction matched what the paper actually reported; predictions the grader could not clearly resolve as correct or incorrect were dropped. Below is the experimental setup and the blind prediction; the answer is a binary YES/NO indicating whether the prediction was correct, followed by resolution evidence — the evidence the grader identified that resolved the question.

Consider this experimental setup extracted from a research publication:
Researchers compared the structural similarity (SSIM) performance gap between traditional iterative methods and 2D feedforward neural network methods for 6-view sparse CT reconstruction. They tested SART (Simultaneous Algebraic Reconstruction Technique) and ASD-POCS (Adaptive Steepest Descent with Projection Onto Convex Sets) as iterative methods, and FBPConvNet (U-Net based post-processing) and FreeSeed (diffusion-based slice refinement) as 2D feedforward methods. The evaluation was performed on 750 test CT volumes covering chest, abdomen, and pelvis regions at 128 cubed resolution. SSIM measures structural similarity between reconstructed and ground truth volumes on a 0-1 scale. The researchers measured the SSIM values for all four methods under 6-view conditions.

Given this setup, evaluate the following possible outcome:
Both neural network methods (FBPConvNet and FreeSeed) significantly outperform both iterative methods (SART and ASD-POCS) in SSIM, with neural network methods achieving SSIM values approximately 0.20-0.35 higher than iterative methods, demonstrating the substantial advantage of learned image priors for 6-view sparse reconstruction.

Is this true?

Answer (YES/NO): NO